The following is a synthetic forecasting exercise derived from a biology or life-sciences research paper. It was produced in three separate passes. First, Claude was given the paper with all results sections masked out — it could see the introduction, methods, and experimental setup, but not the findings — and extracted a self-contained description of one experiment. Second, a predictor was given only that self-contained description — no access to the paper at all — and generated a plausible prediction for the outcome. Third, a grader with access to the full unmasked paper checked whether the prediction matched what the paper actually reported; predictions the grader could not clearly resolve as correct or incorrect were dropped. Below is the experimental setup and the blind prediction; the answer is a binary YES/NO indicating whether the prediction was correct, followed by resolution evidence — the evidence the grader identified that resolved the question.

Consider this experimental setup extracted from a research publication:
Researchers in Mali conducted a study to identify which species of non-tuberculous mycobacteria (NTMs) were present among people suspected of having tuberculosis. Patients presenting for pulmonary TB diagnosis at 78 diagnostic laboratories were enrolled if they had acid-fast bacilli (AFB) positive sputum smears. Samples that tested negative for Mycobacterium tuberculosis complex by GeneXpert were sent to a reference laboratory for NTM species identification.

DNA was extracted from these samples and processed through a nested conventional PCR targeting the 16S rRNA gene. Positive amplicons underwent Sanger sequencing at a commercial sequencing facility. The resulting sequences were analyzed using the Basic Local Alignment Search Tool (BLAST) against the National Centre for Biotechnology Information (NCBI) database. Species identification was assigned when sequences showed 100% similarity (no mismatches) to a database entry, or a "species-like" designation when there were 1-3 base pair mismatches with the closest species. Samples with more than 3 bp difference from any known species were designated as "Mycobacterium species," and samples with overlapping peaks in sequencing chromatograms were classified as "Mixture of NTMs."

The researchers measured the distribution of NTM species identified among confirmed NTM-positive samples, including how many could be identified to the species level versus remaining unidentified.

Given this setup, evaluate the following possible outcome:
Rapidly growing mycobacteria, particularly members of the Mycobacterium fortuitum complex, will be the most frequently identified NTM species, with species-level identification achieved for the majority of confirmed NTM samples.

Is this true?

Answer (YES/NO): NO